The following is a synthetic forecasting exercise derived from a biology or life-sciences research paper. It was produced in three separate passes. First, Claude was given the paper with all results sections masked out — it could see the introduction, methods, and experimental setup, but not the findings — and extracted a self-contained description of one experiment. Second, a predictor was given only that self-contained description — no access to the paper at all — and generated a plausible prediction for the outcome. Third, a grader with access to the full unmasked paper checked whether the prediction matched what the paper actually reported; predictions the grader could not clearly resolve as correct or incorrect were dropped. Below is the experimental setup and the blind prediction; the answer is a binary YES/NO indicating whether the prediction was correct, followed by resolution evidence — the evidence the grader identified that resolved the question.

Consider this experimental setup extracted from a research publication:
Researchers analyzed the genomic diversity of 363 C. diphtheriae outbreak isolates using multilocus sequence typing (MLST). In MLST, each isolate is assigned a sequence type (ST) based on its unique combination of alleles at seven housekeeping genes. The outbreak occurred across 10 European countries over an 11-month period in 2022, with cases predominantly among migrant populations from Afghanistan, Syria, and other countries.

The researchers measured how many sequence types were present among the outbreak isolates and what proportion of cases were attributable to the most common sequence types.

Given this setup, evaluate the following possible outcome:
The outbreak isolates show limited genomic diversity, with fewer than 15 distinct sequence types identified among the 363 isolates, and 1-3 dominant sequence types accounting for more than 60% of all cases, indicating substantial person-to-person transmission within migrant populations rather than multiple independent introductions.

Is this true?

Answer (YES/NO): NO